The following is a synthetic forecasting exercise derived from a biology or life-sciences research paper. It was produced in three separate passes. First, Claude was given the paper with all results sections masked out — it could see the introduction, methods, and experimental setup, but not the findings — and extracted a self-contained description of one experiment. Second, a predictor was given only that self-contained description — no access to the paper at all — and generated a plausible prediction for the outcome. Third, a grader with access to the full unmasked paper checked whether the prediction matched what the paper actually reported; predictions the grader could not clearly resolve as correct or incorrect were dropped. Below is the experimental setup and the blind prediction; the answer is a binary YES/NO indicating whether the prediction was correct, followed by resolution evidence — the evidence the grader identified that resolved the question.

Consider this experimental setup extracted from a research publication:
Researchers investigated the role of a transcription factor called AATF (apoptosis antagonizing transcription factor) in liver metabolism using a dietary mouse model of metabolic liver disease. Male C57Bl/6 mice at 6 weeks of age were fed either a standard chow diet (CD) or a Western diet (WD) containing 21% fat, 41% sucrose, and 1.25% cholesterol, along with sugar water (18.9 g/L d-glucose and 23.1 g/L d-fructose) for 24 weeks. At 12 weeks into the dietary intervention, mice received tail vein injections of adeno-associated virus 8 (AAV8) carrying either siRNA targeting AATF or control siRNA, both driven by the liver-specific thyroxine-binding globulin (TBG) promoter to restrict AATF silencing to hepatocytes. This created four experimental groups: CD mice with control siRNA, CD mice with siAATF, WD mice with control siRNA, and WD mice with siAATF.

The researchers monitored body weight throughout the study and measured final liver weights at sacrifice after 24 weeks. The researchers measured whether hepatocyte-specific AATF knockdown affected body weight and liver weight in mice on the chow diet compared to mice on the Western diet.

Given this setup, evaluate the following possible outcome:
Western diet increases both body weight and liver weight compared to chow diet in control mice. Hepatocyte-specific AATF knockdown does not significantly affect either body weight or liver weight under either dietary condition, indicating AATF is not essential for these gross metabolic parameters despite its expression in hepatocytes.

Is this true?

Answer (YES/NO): NO